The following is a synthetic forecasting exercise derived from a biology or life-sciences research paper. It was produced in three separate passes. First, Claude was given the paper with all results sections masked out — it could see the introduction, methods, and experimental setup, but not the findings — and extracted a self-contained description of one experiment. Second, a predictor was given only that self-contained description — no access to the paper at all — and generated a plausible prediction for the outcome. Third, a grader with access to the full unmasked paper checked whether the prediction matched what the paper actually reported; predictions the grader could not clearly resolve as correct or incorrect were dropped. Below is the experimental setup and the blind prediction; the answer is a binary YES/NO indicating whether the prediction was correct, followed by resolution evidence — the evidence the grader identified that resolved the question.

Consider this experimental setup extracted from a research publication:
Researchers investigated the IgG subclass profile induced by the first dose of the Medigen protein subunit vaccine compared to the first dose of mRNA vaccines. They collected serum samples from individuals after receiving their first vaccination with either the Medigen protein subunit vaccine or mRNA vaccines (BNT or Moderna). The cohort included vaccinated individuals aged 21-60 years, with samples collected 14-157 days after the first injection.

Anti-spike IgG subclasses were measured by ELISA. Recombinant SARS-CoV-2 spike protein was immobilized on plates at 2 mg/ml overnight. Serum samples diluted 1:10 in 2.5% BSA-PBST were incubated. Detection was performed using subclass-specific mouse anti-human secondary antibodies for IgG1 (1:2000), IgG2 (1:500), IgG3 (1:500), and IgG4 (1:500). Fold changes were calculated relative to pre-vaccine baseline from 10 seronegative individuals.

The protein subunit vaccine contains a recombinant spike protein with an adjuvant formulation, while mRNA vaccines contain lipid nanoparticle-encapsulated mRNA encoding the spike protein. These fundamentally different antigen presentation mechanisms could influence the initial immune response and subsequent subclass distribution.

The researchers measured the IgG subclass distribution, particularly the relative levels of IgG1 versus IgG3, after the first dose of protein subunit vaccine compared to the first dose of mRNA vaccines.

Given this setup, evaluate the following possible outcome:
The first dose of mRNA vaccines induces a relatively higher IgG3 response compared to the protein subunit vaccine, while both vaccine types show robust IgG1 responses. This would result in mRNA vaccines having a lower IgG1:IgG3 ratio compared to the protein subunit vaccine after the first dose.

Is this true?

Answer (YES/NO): NO